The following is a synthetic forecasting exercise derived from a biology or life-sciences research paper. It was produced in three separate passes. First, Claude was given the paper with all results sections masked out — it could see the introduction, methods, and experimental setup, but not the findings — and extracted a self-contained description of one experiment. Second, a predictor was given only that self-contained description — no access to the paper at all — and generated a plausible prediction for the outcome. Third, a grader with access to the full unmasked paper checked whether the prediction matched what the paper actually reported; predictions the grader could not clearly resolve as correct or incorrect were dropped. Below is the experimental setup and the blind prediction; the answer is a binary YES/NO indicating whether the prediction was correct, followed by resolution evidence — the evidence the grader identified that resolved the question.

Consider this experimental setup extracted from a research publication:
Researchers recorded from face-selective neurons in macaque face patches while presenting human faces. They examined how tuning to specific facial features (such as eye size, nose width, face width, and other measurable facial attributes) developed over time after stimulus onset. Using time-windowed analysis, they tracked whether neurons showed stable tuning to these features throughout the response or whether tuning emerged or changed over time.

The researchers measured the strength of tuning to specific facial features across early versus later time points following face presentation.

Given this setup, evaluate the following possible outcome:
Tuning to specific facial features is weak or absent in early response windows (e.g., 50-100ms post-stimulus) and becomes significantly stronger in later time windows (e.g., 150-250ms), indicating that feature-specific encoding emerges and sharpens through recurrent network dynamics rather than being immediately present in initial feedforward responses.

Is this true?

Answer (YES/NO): YES